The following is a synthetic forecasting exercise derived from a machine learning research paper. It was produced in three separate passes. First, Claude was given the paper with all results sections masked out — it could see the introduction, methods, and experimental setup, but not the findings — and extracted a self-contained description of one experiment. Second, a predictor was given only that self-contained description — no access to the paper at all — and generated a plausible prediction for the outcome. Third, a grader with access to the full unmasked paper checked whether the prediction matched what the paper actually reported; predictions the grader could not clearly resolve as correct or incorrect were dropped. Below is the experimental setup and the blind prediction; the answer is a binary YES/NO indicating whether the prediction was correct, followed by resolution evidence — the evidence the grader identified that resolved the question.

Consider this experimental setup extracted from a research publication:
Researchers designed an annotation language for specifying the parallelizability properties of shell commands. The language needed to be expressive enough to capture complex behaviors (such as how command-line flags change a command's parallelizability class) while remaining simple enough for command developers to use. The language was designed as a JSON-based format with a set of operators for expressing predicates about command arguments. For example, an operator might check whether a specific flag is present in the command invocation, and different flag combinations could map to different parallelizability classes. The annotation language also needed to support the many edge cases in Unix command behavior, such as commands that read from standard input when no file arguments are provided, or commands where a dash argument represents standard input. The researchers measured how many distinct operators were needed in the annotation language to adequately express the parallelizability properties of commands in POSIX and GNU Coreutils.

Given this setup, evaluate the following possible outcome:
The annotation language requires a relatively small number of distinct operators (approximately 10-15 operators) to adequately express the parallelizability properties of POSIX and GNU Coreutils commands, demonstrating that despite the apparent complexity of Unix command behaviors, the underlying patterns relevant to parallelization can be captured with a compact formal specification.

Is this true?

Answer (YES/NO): NO